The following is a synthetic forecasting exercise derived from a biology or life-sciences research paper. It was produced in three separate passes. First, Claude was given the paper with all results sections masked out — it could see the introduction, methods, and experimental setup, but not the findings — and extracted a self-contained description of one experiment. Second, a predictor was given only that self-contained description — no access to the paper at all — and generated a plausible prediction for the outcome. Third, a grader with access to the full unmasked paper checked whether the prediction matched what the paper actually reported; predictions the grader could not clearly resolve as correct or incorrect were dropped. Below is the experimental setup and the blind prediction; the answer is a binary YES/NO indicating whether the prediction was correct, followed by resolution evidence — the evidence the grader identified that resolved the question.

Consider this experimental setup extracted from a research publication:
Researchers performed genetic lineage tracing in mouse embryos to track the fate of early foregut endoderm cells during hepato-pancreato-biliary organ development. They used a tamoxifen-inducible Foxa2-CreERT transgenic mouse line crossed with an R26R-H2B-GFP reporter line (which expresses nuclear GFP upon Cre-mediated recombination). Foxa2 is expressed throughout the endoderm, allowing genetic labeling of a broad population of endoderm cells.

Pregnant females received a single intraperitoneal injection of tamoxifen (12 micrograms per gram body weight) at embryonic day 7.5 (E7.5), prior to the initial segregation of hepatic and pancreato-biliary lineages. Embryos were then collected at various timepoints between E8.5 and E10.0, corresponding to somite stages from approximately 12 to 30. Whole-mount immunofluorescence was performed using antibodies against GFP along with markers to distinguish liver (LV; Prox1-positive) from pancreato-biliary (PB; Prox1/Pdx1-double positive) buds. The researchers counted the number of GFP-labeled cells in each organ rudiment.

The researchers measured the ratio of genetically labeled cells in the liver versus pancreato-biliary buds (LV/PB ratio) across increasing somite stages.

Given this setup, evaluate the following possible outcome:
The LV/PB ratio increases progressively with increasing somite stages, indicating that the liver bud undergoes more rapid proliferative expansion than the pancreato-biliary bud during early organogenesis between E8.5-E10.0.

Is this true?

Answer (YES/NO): NO